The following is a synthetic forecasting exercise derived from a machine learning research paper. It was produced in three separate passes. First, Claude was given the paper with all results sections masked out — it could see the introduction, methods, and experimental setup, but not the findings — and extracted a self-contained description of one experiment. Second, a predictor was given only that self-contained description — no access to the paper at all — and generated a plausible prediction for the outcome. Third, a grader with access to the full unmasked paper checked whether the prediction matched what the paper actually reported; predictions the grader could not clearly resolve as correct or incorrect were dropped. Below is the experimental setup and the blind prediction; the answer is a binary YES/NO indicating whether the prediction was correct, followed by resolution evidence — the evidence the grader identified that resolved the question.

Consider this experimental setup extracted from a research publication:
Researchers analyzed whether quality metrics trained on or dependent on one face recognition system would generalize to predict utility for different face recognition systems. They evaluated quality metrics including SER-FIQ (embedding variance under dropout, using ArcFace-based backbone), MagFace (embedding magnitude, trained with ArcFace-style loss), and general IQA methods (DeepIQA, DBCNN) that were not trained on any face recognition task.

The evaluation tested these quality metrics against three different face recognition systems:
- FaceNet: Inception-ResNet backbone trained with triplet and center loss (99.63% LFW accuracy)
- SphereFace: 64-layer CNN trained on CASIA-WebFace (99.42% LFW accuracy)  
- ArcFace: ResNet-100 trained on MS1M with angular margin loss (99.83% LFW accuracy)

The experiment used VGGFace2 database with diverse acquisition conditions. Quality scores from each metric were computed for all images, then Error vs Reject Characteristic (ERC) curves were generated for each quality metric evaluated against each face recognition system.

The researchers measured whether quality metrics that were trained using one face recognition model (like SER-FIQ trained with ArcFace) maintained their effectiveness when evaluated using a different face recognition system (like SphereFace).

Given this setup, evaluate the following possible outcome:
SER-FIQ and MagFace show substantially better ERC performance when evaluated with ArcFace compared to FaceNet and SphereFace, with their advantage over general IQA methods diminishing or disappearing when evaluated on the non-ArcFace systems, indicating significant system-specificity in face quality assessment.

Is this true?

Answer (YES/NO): NO